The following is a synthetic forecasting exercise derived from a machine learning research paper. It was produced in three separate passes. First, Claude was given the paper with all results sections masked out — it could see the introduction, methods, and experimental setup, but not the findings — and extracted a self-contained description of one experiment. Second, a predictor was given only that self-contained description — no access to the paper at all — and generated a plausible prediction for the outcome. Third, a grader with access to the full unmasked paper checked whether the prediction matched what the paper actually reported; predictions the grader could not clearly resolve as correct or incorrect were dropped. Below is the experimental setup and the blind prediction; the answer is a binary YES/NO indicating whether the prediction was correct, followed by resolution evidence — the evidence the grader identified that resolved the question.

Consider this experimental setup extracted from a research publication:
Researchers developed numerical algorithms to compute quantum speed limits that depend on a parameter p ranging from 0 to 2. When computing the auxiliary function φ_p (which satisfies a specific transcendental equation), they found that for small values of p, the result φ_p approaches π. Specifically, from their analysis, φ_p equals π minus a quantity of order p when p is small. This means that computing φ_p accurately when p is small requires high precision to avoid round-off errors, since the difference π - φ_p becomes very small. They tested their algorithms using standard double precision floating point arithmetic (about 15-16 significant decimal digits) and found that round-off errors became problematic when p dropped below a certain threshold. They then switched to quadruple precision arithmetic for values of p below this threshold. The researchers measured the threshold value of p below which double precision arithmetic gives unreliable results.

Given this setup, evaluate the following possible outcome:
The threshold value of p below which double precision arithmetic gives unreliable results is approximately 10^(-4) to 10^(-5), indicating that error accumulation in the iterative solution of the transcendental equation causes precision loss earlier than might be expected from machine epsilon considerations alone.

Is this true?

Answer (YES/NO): YES